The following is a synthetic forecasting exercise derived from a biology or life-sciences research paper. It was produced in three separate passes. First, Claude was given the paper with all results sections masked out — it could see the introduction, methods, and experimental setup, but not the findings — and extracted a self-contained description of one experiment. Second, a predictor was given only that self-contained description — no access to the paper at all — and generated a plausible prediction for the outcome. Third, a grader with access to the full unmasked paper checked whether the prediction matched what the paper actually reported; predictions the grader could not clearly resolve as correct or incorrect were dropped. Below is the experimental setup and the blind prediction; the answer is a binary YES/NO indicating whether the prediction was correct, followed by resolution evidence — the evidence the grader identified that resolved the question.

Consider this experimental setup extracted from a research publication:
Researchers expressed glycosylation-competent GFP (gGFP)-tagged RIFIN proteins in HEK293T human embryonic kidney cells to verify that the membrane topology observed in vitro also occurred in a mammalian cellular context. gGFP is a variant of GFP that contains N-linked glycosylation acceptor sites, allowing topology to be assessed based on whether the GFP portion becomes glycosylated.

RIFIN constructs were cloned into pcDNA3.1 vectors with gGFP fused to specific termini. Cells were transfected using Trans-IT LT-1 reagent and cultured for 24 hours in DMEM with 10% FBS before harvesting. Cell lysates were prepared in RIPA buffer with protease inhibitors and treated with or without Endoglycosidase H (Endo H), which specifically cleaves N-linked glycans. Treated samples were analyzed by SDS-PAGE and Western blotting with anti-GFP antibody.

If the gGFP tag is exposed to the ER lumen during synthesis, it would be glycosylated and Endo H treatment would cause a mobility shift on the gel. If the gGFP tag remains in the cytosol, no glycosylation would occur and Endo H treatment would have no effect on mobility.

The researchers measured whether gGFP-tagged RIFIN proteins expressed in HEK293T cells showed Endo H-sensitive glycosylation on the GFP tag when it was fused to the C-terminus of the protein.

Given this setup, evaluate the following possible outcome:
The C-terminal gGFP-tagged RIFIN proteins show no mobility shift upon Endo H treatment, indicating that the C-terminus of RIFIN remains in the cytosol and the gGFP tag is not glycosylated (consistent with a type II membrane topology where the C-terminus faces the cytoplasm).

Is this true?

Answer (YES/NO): NO